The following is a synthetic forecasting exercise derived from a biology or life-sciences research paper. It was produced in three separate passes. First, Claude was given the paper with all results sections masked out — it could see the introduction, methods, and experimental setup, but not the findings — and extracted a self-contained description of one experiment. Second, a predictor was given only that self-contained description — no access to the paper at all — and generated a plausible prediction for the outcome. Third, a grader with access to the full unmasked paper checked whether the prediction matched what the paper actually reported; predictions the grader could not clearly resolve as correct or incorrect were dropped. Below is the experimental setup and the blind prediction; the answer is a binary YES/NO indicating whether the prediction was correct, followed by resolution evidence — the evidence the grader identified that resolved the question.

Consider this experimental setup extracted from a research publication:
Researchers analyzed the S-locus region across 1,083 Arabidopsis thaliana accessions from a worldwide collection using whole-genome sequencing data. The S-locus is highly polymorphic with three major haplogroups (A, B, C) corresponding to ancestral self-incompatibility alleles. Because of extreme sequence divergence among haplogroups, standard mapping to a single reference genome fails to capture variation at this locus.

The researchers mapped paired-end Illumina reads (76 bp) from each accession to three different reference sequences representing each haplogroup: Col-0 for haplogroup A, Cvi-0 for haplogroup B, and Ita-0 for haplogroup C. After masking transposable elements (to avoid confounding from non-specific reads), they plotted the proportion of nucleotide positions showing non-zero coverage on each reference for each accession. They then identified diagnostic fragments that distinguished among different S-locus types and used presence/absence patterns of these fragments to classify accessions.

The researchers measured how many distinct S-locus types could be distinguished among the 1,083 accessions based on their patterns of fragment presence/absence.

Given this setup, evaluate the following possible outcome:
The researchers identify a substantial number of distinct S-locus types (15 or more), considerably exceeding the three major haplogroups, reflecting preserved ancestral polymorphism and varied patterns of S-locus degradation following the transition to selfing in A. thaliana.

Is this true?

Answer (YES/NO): NO